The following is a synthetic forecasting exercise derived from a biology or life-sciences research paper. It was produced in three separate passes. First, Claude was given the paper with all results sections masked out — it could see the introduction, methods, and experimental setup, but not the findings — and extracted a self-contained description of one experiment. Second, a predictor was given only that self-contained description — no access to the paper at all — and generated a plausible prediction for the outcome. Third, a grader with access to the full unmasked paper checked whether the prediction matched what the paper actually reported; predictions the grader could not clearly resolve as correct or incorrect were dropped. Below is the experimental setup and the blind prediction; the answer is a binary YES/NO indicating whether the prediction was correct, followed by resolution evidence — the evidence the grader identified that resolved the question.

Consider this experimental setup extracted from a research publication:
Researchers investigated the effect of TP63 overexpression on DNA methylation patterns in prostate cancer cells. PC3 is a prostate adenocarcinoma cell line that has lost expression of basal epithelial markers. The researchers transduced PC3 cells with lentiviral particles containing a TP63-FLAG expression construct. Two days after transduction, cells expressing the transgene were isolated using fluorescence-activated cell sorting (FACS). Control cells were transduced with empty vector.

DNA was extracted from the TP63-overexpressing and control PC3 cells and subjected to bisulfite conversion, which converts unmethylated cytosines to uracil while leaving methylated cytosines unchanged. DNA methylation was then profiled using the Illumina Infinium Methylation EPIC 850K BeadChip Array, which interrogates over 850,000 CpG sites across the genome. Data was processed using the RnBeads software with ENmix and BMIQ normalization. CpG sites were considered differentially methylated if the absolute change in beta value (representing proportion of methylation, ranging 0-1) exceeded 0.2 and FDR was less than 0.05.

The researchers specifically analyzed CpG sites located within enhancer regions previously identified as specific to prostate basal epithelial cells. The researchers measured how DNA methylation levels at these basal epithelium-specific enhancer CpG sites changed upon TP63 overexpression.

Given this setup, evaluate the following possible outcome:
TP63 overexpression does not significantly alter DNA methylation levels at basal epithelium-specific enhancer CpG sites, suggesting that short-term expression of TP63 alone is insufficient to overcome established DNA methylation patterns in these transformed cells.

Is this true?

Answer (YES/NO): NO